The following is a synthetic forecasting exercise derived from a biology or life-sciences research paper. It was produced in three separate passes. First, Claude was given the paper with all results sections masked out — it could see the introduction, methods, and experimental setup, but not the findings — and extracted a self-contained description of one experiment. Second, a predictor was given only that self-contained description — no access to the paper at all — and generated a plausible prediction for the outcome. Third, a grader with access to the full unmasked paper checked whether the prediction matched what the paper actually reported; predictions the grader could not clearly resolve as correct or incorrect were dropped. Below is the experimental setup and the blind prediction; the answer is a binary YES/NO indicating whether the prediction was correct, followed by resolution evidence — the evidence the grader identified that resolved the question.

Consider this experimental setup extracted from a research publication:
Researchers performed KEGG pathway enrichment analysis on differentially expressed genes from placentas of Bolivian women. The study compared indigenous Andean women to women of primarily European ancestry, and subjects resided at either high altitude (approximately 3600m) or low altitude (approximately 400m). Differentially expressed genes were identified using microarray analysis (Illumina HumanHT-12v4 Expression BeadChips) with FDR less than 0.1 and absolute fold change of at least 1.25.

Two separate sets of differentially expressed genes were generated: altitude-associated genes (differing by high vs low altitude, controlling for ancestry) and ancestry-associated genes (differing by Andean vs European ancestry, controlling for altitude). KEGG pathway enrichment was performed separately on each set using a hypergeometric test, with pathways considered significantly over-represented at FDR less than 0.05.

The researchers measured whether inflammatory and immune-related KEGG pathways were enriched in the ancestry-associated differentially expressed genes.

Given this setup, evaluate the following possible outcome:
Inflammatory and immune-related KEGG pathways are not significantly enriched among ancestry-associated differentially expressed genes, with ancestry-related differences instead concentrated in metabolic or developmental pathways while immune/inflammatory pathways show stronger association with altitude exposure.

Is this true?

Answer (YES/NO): NO